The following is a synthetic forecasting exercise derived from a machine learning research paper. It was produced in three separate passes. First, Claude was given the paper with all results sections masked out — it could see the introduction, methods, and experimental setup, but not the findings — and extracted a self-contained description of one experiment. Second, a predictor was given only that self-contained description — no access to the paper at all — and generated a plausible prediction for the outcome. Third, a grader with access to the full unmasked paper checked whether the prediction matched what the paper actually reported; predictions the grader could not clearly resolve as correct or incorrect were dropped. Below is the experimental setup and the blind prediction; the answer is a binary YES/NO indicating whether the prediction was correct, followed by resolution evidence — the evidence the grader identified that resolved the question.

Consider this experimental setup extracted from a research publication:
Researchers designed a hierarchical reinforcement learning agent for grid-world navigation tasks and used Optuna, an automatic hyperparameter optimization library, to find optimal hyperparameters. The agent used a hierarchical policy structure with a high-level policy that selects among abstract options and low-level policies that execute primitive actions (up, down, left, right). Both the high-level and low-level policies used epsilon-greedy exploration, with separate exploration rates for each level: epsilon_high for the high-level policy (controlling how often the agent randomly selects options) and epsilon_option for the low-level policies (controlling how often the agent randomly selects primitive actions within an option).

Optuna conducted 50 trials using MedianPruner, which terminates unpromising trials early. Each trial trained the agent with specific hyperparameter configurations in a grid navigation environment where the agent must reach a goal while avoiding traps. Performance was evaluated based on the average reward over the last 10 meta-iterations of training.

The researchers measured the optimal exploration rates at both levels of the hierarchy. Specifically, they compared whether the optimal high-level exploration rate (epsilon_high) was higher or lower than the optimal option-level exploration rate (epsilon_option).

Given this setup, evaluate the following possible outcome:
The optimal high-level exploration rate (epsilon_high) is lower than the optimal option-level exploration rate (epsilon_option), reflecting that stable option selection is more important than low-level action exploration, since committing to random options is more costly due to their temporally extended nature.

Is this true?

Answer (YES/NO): YES